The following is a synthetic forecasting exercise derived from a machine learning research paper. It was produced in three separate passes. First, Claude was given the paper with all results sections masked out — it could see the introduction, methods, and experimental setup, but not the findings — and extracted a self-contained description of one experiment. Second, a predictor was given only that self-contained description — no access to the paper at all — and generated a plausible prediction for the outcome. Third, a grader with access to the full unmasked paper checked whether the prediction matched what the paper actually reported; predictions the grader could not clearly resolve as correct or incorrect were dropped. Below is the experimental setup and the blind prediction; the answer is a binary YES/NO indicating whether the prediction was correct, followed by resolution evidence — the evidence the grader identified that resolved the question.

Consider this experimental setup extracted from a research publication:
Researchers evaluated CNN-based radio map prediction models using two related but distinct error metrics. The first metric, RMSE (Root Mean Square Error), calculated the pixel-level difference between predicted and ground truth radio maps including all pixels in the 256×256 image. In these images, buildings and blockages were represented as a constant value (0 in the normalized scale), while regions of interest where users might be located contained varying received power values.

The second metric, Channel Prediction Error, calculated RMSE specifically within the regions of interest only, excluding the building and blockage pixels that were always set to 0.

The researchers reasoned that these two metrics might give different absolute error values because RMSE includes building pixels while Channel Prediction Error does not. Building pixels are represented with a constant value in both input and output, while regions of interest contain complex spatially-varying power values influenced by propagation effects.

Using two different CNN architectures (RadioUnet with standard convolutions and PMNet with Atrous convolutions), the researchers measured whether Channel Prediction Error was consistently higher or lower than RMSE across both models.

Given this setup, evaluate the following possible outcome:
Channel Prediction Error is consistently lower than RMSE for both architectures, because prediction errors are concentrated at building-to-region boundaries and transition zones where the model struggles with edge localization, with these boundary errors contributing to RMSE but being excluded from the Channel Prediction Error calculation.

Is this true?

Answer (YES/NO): NO